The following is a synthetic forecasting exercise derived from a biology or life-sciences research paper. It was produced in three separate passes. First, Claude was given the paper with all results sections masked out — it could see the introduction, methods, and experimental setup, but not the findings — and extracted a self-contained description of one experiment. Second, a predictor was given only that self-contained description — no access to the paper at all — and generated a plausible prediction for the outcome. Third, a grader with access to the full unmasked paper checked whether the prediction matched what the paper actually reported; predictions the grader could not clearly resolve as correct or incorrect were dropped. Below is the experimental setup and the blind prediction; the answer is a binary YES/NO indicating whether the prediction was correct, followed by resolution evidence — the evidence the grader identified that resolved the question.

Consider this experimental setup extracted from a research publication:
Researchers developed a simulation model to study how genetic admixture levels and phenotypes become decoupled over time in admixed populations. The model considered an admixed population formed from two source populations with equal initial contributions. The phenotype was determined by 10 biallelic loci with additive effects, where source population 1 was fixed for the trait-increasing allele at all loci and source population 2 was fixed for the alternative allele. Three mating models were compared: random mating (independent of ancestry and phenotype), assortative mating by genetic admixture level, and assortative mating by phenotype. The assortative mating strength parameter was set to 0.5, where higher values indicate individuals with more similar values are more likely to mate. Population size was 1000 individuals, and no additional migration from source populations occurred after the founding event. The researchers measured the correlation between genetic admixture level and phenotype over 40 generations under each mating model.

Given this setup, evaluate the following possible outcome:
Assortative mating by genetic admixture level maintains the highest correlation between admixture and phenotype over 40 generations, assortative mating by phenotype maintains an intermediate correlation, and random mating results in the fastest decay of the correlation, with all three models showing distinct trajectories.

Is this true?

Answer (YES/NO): NO